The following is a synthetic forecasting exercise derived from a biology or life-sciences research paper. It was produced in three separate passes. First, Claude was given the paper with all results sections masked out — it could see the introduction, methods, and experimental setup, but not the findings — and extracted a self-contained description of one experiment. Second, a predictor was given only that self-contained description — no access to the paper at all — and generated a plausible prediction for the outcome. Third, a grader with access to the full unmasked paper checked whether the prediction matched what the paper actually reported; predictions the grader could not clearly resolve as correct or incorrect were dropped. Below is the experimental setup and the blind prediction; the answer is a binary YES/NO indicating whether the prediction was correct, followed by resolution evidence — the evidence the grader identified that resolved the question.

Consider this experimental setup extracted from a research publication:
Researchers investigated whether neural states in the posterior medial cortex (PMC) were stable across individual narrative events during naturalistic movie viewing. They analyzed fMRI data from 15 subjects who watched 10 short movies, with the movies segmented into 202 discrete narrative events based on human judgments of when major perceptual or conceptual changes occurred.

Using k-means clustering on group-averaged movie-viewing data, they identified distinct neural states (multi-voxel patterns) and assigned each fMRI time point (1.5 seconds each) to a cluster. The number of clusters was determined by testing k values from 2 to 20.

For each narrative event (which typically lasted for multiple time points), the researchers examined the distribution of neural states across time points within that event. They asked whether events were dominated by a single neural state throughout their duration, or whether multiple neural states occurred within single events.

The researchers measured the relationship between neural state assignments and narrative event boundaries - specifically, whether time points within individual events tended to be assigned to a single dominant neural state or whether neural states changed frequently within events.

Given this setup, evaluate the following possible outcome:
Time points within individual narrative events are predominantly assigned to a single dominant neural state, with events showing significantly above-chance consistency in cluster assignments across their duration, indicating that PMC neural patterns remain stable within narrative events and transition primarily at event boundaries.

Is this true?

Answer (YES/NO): NO